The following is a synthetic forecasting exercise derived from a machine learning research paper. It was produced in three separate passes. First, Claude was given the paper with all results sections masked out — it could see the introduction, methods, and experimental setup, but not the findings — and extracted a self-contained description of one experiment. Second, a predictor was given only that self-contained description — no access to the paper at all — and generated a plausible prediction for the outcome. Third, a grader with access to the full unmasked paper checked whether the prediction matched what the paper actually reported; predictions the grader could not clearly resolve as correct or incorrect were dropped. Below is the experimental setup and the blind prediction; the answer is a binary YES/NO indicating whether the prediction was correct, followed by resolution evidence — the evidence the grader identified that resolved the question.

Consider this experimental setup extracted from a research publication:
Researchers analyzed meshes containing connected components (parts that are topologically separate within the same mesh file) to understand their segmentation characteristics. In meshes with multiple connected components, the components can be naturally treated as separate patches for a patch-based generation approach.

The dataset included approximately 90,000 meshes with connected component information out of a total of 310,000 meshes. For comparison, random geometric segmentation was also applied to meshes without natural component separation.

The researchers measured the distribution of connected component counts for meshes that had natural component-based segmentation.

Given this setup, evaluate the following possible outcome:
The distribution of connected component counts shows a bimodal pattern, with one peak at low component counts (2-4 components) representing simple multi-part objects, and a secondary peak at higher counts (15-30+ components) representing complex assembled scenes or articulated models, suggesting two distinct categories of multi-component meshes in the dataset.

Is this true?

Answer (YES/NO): NO